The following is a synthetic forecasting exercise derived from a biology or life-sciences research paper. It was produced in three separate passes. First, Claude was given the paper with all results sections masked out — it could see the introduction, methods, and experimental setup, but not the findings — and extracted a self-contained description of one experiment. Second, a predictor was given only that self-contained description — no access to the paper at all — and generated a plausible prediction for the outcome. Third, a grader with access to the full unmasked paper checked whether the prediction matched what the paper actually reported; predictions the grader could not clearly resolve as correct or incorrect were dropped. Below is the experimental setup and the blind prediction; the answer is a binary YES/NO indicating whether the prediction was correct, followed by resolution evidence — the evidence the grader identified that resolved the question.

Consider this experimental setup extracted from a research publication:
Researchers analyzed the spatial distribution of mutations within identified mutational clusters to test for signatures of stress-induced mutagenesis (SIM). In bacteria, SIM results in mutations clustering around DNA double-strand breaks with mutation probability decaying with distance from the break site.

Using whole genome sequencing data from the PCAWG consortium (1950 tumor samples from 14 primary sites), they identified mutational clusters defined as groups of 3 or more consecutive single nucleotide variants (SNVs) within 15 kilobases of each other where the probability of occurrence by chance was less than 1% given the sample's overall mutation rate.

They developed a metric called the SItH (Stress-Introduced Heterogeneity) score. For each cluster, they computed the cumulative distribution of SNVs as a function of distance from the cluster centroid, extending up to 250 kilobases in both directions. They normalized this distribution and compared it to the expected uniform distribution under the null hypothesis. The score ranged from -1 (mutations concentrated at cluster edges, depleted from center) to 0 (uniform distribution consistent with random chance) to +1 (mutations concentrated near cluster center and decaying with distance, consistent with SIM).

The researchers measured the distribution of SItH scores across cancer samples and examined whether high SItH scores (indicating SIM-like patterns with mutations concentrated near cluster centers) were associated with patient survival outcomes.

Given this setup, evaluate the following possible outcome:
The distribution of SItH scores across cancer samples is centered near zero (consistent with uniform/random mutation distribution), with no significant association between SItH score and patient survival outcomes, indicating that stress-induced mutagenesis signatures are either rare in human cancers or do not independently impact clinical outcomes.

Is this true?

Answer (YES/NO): NO